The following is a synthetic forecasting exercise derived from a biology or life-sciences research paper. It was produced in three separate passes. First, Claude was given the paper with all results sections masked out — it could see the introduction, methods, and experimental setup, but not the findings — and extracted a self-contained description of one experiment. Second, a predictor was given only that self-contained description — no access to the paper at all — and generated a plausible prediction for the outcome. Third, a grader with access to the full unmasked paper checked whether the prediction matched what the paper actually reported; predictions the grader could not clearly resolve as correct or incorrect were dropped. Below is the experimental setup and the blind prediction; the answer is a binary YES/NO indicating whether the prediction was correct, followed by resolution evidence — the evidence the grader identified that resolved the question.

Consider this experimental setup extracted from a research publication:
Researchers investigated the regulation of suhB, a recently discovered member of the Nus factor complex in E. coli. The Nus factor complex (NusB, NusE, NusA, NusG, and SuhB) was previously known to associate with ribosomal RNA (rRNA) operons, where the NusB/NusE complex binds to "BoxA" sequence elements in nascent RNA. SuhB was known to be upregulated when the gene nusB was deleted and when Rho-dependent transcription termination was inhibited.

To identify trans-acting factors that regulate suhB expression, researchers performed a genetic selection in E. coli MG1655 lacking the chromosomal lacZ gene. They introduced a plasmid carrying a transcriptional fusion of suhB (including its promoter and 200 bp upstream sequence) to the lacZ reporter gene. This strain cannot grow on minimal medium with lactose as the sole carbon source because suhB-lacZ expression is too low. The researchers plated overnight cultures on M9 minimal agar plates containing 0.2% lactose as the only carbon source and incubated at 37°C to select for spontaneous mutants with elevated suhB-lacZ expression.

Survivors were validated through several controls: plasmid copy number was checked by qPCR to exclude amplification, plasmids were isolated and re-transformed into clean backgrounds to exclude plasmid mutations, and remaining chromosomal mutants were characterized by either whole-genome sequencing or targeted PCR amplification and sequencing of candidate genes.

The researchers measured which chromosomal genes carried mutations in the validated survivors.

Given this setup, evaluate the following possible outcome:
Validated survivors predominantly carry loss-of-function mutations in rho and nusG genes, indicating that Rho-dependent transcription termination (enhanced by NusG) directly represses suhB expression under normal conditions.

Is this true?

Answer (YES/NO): NO